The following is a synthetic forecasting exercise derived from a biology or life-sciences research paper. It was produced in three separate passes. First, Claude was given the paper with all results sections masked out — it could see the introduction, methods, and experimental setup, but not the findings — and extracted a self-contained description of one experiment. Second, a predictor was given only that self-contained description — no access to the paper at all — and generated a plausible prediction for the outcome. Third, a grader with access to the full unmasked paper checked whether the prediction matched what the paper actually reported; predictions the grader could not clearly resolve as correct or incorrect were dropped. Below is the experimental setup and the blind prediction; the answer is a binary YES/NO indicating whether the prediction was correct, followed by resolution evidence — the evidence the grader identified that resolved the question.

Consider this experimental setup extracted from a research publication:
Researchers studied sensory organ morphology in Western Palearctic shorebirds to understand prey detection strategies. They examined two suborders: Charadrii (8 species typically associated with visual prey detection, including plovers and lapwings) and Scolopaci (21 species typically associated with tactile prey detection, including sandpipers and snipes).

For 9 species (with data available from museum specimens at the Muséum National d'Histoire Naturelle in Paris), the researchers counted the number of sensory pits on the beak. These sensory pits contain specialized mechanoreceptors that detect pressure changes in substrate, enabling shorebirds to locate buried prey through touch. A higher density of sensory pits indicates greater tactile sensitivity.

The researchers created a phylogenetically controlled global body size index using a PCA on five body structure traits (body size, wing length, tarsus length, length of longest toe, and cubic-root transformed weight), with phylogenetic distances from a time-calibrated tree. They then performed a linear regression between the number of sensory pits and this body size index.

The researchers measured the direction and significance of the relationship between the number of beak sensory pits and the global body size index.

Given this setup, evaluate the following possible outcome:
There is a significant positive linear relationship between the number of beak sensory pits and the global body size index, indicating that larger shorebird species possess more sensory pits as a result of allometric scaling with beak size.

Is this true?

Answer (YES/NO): NO